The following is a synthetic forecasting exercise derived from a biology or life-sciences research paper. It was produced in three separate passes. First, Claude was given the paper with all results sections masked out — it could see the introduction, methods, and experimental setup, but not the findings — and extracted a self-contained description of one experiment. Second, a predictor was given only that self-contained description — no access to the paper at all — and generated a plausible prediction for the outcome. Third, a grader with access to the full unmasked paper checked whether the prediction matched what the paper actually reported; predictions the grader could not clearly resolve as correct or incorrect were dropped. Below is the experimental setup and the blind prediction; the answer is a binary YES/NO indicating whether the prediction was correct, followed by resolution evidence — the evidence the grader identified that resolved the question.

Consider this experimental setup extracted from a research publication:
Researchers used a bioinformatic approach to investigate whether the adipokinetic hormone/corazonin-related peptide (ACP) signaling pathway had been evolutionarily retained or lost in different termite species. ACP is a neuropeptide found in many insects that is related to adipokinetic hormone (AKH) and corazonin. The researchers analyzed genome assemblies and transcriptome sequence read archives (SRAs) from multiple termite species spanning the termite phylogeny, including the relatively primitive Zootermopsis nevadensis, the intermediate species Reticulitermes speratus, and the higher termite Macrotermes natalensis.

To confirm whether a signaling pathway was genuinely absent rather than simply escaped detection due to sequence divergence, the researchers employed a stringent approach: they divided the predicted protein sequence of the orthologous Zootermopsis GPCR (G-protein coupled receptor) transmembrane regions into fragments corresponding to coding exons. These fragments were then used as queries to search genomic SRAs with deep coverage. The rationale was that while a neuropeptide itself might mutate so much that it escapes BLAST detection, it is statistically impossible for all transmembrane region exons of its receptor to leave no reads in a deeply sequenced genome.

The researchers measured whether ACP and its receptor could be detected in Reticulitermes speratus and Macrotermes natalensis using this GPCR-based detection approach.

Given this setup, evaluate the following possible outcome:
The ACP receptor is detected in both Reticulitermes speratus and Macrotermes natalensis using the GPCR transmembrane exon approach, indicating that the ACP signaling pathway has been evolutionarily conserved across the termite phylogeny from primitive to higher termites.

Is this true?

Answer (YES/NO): NO